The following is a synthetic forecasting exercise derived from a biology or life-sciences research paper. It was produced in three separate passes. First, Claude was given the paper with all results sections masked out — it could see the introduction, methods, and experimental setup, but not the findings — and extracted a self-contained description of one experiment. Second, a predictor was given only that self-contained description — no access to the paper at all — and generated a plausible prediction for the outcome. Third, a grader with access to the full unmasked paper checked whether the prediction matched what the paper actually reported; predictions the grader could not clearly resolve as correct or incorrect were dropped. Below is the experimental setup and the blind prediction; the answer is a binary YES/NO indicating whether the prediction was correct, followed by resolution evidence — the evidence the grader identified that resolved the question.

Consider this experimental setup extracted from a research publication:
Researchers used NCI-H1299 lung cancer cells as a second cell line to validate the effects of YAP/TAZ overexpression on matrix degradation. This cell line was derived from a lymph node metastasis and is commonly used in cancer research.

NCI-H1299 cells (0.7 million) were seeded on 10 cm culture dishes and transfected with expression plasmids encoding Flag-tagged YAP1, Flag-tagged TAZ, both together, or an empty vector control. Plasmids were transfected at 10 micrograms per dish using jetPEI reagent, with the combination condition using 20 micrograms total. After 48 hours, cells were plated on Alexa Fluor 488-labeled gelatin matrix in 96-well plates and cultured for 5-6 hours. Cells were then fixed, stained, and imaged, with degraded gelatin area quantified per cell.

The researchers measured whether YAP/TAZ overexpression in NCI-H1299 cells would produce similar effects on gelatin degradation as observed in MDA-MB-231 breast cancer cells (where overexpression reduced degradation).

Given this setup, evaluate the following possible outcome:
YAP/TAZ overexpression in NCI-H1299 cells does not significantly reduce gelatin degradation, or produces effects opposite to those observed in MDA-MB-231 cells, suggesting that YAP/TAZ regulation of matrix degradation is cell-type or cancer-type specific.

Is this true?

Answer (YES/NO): NO